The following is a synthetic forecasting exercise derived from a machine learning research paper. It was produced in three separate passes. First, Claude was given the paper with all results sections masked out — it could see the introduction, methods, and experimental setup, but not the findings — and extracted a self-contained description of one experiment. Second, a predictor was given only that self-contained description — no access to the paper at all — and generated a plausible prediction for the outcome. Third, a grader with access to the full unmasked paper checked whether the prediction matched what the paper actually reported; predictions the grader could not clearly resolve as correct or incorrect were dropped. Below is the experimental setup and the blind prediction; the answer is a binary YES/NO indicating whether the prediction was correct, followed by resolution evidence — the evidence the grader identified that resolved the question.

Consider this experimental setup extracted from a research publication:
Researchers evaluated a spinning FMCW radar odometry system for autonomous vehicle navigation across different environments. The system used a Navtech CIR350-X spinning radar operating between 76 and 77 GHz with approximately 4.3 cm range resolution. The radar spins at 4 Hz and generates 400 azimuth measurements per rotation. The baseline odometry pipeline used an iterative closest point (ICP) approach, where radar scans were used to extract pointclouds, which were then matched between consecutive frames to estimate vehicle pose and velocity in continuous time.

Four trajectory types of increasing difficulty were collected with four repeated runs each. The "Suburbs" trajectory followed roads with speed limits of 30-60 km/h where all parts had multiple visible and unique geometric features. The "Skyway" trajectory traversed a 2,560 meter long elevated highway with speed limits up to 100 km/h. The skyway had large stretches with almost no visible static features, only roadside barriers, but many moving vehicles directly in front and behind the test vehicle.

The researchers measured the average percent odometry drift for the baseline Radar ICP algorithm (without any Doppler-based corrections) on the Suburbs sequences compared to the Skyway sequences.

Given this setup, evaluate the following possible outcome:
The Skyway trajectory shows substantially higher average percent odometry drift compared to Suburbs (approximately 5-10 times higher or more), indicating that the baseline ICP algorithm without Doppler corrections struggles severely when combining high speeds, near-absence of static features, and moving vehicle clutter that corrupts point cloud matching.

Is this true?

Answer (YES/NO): YES